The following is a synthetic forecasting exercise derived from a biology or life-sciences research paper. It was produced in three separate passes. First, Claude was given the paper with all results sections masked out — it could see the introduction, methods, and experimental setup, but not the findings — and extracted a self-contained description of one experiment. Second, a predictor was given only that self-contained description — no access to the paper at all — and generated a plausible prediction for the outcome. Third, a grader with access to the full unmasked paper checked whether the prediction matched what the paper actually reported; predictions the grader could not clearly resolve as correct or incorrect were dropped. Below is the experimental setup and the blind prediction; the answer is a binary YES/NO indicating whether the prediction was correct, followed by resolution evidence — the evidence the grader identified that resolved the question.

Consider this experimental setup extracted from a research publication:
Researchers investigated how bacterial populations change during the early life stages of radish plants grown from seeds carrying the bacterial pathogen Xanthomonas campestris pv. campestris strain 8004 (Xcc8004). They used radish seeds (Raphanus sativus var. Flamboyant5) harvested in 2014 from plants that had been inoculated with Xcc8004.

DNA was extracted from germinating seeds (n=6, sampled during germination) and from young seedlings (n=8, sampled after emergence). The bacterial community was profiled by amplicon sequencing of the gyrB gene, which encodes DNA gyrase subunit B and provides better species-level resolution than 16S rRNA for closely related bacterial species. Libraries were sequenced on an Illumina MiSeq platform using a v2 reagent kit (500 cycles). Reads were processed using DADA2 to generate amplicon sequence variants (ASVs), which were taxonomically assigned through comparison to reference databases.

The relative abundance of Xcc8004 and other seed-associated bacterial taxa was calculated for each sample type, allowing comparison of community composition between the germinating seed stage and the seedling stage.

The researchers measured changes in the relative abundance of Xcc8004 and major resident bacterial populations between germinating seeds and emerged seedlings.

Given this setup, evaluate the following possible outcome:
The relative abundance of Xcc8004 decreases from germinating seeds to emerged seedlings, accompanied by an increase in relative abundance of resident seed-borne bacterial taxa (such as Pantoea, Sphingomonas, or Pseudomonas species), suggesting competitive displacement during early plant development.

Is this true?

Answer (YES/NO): NO